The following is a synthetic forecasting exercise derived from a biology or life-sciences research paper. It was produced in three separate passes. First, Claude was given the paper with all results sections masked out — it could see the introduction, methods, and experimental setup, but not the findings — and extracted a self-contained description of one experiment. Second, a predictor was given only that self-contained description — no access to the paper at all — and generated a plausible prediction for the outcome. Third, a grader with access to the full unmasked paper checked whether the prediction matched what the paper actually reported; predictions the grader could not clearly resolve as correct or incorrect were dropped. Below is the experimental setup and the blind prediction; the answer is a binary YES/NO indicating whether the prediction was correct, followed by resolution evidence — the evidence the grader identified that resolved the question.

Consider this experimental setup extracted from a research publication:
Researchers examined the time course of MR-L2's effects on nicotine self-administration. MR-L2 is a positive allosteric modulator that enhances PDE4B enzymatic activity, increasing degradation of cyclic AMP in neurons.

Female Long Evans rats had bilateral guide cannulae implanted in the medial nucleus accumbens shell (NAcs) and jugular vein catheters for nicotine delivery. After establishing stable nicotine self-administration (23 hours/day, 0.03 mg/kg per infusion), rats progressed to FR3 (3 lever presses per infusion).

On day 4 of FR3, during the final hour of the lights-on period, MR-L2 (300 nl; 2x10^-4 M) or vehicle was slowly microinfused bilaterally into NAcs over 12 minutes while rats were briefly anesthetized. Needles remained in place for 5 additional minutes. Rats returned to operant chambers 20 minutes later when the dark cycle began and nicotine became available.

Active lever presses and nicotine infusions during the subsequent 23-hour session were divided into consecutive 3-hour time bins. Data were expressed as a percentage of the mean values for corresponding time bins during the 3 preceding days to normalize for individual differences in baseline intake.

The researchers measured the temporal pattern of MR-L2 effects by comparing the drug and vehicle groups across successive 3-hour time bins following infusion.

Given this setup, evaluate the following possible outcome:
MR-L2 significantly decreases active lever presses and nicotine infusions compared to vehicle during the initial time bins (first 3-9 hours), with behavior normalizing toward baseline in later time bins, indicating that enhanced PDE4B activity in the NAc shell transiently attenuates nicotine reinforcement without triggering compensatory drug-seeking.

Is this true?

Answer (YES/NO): NO